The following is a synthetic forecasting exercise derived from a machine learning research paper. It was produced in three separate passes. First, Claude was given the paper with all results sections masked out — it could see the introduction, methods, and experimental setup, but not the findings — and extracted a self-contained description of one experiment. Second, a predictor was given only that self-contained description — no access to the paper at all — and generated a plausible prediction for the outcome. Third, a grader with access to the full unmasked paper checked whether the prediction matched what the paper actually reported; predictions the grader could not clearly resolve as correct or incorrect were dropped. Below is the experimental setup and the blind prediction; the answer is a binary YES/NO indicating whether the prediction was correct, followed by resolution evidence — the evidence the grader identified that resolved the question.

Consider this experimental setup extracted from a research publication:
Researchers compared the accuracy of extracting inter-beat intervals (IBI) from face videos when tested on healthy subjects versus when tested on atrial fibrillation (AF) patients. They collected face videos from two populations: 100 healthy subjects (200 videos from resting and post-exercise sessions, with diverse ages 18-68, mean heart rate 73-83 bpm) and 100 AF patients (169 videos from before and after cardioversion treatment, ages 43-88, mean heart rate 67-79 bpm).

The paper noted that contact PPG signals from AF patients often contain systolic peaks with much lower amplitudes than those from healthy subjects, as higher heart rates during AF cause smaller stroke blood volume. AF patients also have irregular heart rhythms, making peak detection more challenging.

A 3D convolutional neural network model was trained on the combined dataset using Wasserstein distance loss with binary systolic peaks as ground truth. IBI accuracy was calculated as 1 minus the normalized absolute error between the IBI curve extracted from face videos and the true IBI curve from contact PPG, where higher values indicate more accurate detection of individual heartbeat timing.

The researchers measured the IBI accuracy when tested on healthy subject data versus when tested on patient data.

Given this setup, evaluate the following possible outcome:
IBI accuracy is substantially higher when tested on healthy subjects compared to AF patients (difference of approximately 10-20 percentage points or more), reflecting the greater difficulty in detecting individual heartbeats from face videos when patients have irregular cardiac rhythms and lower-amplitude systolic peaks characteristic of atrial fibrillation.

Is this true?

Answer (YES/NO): NO